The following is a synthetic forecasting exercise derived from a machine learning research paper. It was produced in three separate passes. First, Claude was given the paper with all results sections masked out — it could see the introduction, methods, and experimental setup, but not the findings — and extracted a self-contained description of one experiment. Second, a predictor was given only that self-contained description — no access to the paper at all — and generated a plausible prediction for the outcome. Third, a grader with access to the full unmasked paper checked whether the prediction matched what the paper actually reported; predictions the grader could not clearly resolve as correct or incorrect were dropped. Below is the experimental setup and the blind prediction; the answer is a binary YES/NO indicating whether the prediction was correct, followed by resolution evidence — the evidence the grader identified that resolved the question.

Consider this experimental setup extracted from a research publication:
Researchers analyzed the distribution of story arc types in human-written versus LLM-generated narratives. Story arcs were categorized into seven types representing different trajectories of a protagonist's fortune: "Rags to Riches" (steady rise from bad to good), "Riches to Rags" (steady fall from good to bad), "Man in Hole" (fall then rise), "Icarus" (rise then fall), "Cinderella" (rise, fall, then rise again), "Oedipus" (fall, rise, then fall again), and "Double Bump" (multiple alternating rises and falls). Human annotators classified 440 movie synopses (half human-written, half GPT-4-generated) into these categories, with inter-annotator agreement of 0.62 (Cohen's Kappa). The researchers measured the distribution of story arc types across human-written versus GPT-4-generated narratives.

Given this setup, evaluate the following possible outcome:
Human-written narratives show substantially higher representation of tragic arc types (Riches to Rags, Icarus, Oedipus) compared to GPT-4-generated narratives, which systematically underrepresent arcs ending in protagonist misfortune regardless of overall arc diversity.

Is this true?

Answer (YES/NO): YES